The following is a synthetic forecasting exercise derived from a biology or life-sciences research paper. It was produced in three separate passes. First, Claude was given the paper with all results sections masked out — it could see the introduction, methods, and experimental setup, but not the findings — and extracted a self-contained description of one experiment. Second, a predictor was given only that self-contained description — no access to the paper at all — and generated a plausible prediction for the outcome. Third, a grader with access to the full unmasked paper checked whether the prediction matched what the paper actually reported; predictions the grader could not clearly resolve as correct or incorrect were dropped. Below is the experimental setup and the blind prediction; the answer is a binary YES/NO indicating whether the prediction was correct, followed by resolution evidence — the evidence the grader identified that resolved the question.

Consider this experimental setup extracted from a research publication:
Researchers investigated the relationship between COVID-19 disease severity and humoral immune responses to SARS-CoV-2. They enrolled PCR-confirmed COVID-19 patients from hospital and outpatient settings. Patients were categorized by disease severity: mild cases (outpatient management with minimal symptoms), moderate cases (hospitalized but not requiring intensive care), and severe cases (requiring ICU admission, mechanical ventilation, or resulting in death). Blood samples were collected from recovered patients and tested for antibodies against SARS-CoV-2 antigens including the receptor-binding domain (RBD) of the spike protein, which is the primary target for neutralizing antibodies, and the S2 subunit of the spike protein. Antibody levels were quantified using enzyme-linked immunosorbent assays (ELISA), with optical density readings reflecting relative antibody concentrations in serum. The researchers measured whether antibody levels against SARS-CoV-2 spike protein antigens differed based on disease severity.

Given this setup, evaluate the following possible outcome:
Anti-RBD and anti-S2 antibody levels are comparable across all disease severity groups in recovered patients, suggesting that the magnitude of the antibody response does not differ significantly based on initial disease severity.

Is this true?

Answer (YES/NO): NO